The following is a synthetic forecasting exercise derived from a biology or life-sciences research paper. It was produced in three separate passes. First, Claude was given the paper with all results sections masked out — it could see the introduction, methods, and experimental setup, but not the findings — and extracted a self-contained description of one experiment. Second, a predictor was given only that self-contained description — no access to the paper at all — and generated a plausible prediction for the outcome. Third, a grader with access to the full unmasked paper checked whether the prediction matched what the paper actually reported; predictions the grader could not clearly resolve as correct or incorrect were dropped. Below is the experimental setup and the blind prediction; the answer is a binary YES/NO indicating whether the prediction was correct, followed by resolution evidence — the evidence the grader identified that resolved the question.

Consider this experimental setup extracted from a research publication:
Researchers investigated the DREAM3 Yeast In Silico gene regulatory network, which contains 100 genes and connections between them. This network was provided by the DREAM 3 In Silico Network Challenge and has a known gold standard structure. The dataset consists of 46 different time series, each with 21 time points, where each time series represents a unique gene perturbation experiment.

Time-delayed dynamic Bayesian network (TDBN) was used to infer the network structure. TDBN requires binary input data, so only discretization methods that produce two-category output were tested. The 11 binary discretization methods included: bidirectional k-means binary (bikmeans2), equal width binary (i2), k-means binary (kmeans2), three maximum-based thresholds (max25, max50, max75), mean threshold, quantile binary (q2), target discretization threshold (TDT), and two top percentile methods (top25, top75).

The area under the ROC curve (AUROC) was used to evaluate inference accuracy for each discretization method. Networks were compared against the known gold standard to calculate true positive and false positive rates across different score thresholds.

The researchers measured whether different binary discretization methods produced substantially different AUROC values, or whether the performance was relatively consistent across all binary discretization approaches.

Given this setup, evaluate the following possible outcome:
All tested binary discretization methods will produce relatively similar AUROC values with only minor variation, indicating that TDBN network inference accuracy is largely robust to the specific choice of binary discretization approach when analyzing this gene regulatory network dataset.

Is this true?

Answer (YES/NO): NO